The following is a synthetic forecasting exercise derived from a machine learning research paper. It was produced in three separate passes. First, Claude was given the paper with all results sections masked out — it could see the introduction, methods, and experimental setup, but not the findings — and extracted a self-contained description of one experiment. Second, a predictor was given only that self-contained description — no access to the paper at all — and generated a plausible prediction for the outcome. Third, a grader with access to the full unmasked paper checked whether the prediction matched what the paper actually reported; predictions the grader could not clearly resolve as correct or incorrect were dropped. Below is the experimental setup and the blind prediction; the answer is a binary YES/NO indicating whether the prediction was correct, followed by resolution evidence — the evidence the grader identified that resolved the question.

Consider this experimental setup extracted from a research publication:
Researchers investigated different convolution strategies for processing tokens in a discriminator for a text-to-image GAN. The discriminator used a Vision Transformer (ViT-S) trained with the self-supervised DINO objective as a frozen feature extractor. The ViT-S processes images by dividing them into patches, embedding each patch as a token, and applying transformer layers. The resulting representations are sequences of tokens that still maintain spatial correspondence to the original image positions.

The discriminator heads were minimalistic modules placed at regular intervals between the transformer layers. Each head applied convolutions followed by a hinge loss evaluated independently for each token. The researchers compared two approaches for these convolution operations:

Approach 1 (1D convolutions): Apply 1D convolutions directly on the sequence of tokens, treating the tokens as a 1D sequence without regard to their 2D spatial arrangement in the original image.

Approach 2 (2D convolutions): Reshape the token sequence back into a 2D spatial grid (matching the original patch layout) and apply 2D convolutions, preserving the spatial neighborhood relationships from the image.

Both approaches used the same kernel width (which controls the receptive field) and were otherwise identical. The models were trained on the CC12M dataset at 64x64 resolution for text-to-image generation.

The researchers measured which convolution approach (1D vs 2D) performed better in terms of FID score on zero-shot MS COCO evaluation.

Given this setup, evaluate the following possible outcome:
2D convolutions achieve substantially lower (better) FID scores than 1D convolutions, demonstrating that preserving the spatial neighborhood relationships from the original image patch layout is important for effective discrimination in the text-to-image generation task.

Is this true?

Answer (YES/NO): NO